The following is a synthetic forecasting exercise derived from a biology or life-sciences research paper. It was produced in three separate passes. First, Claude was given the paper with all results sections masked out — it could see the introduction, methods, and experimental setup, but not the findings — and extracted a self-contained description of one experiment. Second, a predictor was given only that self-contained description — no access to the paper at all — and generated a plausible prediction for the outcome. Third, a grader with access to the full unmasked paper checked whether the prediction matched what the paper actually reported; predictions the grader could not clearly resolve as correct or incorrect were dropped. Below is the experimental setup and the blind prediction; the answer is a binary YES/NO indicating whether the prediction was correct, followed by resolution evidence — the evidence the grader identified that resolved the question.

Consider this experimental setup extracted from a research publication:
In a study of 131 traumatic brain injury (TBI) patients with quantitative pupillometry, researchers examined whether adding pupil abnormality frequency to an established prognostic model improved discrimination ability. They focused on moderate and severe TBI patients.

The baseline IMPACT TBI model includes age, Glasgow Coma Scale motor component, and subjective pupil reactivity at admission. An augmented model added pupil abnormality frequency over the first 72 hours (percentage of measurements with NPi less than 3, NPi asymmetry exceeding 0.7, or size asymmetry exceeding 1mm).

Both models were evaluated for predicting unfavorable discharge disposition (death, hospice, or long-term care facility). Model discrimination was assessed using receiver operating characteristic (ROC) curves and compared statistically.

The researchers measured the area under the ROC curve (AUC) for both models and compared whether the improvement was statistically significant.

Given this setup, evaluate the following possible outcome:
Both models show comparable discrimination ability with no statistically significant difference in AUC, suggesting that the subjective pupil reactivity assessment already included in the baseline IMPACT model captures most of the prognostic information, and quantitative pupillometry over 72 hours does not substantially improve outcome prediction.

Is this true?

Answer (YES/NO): NO